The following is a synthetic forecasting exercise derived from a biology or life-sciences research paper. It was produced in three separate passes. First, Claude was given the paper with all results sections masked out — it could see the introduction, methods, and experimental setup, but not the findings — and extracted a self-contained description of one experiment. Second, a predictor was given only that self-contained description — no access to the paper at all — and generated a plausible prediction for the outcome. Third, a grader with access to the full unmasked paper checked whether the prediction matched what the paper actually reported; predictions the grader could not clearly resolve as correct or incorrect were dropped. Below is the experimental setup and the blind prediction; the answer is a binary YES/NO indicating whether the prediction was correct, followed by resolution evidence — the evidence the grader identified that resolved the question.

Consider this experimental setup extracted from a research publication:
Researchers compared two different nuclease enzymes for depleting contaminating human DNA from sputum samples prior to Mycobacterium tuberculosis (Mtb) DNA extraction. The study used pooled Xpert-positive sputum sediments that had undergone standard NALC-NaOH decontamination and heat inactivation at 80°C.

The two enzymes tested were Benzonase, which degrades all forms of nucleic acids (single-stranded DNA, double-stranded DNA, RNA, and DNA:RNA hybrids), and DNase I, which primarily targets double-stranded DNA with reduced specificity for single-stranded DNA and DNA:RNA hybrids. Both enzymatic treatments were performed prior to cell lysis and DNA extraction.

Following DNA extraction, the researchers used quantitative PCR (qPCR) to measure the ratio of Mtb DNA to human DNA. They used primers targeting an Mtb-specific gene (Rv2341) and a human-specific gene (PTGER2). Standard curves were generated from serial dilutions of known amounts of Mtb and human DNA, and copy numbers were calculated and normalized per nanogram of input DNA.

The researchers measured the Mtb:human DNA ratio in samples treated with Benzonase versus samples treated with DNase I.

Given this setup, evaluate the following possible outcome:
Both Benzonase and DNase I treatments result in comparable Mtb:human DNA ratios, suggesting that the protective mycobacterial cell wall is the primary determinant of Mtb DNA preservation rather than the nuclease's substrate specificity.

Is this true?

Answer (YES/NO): NO